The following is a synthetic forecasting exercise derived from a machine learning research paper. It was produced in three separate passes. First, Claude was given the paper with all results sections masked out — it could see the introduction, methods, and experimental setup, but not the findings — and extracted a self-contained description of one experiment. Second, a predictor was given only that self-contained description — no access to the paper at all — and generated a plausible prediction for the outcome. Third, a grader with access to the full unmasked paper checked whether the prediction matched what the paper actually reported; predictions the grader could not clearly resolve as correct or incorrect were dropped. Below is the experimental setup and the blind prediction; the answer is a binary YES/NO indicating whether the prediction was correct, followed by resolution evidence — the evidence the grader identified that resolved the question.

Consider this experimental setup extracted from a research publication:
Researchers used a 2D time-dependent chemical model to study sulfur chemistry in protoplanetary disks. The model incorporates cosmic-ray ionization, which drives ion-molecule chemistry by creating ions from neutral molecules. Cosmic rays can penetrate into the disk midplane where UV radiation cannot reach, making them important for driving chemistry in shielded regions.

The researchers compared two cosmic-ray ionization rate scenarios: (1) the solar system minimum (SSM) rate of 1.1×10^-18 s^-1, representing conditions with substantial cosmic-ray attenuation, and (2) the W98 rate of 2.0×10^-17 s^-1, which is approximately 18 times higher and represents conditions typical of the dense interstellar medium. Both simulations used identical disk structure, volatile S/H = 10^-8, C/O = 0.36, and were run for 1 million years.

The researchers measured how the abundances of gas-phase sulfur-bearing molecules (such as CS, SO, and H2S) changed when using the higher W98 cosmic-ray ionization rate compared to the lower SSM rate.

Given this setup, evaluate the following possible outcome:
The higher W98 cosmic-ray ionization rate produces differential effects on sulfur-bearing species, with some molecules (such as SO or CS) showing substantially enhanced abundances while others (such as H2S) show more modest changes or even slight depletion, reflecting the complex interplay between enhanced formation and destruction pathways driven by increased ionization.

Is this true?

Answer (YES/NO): NO